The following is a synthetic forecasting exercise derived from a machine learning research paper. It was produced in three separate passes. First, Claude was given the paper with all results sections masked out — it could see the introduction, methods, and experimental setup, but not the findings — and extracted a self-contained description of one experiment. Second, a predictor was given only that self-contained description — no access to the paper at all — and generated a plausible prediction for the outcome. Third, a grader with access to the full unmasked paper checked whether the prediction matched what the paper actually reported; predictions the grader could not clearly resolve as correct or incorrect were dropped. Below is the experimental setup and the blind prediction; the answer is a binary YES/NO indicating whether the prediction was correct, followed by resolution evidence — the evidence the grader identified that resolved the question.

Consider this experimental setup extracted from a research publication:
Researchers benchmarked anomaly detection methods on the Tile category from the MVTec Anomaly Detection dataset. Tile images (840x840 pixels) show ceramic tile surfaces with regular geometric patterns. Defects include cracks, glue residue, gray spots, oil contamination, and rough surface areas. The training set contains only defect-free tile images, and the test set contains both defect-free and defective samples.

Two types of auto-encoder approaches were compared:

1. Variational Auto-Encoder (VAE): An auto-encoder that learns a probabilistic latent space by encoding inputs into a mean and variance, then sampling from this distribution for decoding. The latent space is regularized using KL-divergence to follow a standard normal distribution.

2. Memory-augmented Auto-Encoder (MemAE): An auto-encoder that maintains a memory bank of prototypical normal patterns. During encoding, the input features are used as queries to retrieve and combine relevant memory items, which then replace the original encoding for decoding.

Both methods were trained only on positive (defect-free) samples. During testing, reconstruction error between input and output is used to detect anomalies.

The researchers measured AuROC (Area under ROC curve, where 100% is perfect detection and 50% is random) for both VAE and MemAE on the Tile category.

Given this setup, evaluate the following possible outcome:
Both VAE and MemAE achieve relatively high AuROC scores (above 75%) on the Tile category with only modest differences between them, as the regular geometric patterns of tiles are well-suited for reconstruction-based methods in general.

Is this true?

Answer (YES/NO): NO